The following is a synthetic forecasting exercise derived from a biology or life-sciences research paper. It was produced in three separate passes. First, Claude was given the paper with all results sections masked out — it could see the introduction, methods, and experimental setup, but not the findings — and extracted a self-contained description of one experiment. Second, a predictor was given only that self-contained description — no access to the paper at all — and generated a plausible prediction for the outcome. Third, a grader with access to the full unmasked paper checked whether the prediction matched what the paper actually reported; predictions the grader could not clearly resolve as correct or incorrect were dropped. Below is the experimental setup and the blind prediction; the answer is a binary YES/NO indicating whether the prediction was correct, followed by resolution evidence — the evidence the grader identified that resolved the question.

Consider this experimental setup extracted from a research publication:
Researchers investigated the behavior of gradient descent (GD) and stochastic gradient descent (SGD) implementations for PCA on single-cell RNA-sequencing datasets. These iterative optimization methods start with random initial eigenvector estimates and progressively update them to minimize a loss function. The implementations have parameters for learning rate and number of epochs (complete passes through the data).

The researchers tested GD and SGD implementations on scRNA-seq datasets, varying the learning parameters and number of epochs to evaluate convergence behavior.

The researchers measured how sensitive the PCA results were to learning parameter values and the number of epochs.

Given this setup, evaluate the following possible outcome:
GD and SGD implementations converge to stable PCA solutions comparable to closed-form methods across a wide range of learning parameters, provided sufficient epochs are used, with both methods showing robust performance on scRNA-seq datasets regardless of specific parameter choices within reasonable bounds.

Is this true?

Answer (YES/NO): NO